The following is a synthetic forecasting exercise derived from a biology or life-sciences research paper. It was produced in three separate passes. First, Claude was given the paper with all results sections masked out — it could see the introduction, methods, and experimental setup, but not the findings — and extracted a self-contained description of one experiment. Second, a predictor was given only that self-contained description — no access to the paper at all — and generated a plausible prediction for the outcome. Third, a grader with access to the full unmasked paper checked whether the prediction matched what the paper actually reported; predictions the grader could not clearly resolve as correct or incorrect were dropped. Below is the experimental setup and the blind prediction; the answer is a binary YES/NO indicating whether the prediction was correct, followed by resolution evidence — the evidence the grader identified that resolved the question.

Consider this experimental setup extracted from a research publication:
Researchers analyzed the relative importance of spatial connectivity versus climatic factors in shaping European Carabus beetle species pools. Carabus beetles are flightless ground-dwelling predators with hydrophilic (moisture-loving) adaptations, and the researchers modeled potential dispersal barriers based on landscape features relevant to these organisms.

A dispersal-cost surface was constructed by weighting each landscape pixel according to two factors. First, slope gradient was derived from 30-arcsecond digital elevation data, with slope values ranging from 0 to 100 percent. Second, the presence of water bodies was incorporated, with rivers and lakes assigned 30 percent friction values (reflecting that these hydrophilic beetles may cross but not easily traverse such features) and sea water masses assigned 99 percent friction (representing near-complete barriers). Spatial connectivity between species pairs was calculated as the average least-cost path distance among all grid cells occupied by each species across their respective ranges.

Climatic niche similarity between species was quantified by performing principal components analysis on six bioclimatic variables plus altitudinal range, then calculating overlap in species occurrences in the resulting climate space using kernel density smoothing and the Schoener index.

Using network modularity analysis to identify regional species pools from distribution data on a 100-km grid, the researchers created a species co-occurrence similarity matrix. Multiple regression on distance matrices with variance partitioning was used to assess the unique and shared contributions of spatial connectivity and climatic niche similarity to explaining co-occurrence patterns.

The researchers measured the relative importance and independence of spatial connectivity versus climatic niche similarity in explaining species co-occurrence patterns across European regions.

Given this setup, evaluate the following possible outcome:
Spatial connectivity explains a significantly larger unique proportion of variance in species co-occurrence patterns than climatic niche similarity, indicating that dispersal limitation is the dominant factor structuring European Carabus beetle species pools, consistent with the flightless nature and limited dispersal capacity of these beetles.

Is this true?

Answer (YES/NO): NO